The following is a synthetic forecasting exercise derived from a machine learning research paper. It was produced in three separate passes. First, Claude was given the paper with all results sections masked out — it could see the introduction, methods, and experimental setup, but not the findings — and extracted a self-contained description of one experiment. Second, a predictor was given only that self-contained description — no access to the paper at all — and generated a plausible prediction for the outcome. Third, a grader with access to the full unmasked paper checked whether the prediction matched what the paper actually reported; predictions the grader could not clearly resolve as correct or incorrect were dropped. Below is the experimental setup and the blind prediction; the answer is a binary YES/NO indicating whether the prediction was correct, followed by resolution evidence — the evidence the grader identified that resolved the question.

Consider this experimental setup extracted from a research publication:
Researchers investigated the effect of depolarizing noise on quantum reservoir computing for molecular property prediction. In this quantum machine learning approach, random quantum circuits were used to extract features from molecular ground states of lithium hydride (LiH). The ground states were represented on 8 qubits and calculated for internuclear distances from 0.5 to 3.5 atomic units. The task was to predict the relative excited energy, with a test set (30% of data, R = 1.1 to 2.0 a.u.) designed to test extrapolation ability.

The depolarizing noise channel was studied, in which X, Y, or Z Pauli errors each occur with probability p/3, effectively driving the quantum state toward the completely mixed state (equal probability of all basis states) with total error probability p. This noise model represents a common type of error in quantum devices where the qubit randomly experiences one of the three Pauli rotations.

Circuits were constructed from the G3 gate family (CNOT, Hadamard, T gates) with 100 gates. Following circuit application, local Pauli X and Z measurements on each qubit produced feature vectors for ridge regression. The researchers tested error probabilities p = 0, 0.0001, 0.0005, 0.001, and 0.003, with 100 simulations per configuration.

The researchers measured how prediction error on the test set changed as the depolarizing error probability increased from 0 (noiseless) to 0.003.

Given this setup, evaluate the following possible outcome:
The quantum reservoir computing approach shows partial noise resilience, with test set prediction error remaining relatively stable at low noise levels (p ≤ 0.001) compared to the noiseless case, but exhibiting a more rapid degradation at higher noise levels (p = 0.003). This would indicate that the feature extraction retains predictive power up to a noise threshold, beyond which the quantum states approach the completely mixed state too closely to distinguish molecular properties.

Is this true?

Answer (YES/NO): NO